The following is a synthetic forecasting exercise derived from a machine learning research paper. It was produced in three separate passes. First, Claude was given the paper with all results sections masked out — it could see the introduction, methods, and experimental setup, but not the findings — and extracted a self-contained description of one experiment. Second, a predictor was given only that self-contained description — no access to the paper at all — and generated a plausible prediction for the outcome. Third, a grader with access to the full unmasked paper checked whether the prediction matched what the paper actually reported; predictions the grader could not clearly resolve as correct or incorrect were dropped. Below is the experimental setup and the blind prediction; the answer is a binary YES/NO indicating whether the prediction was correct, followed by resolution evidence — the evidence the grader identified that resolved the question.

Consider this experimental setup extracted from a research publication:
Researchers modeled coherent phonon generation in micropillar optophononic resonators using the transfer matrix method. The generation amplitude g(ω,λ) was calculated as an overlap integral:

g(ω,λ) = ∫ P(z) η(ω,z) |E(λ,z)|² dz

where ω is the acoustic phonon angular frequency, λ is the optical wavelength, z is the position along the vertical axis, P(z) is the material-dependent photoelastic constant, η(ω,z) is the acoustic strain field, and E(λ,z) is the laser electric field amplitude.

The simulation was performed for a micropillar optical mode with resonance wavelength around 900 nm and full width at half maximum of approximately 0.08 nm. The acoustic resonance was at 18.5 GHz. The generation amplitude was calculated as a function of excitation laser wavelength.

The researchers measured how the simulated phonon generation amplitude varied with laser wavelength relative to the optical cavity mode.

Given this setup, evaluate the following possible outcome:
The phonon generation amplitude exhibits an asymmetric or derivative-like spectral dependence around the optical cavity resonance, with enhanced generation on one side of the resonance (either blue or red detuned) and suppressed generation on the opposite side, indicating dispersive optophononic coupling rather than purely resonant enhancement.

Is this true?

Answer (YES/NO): NO